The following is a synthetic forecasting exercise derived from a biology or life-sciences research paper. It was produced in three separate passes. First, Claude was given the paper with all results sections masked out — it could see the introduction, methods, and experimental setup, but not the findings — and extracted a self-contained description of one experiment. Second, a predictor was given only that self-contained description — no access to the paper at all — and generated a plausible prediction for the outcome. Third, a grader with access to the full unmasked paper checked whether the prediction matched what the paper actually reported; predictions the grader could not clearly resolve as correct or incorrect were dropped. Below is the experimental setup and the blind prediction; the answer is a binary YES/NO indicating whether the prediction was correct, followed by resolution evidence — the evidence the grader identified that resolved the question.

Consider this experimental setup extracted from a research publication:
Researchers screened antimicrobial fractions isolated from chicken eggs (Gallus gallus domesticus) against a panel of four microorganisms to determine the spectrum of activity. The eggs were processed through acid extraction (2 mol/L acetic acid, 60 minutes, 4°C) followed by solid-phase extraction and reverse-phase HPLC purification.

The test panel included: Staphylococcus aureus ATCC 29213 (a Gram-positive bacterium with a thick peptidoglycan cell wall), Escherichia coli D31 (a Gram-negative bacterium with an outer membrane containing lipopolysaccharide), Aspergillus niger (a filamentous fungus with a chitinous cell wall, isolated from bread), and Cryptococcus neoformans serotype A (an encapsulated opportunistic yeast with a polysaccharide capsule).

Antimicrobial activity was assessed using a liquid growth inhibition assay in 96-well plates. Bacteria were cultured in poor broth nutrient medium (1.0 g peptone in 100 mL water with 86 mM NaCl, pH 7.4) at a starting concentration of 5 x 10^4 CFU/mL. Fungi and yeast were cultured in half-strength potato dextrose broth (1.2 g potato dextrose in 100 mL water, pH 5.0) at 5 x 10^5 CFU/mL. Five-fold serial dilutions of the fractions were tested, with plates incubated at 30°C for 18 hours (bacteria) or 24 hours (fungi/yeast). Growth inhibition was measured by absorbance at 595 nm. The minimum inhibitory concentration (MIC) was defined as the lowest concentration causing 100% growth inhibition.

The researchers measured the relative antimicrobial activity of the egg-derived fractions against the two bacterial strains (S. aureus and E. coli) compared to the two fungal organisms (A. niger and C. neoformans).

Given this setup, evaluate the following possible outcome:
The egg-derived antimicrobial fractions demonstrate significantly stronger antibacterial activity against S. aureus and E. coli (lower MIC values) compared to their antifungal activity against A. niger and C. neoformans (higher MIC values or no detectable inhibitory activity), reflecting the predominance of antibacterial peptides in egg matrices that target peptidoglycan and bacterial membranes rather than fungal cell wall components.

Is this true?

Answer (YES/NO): NO